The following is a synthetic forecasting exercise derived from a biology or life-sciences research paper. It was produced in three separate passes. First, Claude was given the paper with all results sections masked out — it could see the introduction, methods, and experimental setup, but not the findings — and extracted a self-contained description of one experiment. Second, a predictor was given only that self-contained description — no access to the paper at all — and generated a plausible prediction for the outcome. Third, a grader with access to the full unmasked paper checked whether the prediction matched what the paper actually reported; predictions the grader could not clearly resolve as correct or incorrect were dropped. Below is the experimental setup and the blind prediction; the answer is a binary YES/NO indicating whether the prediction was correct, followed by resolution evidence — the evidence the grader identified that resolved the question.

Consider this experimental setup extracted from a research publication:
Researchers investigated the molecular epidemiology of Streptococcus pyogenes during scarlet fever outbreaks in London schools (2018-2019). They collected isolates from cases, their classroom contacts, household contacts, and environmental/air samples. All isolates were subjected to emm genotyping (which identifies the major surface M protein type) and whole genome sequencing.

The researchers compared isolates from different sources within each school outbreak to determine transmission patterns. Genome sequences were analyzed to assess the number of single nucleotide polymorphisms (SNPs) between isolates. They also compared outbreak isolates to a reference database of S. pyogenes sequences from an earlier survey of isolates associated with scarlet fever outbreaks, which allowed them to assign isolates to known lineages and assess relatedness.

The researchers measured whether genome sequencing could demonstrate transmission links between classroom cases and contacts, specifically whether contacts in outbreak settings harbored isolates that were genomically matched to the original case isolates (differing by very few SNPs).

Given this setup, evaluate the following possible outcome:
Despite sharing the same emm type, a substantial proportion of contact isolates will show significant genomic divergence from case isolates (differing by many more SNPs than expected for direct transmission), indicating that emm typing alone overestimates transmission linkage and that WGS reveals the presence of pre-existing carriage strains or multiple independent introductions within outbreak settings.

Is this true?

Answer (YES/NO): NO